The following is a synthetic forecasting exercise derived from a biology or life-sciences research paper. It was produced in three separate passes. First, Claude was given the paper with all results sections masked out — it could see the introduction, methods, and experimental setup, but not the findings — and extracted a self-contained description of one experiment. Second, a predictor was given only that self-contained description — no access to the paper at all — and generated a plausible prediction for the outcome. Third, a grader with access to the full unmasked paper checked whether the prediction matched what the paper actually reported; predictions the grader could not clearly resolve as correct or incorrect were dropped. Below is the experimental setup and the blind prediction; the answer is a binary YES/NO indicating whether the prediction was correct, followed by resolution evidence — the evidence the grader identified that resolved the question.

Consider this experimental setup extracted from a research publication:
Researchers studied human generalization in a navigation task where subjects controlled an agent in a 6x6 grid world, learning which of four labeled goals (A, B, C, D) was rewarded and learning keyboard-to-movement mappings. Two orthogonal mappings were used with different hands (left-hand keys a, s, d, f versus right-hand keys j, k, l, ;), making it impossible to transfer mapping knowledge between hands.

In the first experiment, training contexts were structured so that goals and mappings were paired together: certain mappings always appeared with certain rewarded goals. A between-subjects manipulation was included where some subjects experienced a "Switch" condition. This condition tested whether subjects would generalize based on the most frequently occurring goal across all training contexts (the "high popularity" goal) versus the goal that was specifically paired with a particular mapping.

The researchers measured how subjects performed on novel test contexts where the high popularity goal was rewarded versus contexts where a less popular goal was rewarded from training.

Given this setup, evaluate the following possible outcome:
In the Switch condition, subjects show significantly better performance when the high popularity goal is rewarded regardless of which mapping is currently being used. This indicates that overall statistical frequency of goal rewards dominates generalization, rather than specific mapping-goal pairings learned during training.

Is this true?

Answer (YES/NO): NO